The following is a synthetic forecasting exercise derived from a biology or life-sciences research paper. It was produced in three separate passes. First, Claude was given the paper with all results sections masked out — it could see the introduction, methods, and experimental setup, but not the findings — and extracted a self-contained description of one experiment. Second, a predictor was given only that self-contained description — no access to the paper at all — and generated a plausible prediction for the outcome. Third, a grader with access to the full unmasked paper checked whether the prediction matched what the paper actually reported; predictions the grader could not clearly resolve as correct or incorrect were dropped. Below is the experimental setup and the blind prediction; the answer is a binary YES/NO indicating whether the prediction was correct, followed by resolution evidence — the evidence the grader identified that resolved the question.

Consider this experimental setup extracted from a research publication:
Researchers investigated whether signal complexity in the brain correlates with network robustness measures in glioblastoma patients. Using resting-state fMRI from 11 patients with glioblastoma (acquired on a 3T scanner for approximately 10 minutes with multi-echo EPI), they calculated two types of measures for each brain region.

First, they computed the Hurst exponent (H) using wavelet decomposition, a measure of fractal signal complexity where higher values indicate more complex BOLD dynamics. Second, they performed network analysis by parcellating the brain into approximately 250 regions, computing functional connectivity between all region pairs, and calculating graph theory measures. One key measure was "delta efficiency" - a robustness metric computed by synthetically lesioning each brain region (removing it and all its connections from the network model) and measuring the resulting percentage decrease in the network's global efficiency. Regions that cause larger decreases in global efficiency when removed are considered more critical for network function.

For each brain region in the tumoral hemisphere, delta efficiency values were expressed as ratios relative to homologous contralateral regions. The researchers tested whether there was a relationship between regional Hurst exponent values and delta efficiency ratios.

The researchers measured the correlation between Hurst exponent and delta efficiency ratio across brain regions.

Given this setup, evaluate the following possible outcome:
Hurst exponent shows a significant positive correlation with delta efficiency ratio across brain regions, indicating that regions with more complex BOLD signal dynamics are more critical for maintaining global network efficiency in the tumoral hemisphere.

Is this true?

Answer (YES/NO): YES